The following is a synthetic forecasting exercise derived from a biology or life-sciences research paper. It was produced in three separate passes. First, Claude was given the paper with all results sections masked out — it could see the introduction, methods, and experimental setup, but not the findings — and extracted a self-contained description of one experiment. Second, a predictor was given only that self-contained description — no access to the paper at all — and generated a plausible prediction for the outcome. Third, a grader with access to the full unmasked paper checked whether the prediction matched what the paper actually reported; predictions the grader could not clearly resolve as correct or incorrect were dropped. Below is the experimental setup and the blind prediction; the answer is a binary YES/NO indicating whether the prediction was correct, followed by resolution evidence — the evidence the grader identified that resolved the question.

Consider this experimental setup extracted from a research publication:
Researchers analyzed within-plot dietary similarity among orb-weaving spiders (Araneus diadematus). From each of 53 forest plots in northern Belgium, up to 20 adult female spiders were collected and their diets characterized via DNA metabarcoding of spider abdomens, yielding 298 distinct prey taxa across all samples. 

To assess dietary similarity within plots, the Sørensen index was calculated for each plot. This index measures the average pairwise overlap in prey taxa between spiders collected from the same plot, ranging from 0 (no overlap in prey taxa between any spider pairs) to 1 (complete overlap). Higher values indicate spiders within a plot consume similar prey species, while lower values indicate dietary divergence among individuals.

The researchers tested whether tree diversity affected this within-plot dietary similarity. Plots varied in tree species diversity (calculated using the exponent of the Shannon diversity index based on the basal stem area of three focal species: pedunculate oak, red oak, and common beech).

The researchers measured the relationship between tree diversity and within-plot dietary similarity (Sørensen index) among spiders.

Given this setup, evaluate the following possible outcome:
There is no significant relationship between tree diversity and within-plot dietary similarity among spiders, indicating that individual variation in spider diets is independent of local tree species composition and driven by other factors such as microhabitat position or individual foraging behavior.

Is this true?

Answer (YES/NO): YES